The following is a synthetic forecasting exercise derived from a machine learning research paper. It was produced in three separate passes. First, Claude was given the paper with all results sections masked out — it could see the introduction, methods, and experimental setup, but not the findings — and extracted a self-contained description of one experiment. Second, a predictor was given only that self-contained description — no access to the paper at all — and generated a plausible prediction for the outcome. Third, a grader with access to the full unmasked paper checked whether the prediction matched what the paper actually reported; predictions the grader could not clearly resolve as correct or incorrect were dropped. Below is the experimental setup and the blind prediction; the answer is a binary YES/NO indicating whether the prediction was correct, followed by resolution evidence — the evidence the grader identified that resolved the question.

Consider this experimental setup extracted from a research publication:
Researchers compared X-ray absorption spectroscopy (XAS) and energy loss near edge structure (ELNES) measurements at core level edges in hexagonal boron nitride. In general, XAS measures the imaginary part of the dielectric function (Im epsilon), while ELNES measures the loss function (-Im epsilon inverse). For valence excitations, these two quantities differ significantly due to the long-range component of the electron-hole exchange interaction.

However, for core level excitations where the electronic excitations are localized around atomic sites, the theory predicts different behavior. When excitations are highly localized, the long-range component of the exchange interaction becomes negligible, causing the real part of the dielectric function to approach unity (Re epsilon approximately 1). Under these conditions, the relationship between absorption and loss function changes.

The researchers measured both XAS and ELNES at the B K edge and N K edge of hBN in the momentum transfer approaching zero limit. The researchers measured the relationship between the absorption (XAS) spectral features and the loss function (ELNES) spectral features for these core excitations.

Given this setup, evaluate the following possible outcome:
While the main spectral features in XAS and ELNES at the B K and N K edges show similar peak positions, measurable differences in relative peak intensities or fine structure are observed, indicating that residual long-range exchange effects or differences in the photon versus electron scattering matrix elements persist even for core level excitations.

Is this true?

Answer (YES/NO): NO